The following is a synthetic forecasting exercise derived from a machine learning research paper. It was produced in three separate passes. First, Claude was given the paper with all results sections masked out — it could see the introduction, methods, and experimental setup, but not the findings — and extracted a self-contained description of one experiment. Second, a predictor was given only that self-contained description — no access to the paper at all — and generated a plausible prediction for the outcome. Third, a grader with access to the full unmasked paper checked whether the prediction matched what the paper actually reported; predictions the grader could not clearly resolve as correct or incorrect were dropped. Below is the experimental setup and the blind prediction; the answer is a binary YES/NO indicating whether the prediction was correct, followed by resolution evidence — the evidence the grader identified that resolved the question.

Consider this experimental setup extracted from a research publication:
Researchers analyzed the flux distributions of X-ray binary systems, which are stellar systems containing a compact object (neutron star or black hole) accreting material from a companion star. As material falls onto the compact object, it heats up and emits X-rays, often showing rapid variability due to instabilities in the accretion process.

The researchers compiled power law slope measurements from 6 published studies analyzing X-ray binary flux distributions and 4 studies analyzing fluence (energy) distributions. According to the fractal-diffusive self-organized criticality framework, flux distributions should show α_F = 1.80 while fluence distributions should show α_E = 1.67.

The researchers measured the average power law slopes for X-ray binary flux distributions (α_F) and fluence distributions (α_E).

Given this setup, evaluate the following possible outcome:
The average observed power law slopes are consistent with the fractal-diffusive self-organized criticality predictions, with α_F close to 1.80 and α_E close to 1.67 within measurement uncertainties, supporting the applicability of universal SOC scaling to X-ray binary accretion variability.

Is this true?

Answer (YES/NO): NO